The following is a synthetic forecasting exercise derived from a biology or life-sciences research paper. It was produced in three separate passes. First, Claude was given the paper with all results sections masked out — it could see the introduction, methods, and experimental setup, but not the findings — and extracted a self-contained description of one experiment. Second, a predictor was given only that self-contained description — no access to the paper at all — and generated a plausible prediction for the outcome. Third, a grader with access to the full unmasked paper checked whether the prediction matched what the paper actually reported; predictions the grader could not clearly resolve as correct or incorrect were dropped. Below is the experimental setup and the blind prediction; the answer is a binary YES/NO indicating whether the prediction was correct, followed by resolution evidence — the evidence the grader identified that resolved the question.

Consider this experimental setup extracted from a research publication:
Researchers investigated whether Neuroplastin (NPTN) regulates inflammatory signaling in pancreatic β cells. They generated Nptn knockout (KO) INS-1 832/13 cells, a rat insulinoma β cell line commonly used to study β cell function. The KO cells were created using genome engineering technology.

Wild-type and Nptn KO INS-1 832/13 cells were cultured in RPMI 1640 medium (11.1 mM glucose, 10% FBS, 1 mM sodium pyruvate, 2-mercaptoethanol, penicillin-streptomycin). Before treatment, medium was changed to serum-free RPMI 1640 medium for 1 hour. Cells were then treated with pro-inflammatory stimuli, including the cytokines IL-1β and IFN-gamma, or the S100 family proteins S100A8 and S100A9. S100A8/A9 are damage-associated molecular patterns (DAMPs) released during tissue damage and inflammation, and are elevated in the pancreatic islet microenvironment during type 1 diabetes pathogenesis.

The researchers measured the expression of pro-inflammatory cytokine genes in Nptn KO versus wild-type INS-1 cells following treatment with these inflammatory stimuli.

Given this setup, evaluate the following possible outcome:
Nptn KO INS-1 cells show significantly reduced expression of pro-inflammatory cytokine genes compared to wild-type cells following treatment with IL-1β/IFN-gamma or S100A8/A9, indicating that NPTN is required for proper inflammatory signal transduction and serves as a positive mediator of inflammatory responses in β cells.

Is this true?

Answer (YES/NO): YES